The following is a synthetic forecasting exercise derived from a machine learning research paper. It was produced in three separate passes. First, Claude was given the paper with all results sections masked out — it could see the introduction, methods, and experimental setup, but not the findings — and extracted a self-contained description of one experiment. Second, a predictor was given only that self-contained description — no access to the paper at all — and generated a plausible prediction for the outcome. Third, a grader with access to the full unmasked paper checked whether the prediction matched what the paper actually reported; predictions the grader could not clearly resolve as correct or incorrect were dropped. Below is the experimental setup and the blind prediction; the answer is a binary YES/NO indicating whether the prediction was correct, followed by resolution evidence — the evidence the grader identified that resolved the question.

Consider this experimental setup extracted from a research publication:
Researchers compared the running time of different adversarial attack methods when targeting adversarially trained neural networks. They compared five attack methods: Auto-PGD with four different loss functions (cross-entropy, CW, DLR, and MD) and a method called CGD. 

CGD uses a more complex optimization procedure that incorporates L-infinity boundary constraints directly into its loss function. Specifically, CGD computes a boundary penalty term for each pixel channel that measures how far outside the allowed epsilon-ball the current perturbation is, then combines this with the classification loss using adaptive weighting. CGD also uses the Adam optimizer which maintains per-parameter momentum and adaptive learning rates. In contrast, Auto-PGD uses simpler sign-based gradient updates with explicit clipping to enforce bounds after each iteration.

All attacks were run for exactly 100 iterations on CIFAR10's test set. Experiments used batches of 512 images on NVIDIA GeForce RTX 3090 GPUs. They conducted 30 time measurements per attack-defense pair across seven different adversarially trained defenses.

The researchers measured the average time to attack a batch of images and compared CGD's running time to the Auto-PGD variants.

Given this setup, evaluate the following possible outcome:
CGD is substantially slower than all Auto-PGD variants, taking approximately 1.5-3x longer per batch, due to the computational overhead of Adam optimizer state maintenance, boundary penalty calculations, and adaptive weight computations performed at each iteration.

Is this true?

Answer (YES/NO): NO